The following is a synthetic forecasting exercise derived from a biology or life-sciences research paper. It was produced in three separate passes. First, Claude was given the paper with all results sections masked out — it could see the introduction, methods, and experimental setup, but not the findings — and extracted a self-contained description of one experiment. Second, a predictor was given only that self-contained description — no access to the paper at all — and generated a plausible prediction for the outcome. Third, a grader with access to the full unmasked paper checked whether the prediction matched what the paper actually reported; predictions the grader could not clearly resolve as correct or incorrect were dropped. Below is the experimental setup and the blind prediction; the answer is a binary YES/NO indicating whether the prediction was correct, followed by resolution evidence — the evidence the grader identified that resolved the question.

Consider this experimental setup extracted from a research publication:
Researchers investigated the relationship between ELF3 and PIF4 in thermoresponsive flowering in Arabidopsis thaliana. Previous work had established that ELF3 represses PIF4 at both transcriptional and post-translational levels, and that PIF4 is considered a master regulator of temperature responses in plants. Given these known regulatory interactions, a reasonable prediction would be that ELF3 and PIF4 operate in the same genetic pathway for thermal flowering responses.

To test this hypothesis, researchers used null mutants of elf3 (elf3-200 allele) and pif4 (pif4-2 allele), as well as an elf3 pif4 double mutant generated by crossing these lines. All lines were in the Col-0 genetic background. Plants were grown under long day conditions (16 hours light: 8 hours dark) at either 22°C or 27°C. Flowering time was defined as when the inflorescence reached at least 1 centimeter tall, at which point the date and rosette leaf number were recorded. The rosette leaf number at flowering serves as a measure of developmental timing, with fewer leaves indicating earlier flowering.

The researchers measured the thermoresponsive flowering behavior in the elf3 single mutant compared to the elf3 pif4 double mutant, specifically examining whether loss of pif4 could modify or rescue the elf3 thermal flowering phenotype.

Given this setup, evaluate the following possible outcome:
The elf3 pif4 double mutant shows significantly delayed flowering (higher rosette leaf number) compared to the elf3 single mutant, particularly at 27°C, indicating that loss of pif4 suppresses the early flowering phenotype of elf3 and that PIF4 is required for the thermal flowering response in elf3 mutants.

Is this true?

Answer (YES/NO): NO